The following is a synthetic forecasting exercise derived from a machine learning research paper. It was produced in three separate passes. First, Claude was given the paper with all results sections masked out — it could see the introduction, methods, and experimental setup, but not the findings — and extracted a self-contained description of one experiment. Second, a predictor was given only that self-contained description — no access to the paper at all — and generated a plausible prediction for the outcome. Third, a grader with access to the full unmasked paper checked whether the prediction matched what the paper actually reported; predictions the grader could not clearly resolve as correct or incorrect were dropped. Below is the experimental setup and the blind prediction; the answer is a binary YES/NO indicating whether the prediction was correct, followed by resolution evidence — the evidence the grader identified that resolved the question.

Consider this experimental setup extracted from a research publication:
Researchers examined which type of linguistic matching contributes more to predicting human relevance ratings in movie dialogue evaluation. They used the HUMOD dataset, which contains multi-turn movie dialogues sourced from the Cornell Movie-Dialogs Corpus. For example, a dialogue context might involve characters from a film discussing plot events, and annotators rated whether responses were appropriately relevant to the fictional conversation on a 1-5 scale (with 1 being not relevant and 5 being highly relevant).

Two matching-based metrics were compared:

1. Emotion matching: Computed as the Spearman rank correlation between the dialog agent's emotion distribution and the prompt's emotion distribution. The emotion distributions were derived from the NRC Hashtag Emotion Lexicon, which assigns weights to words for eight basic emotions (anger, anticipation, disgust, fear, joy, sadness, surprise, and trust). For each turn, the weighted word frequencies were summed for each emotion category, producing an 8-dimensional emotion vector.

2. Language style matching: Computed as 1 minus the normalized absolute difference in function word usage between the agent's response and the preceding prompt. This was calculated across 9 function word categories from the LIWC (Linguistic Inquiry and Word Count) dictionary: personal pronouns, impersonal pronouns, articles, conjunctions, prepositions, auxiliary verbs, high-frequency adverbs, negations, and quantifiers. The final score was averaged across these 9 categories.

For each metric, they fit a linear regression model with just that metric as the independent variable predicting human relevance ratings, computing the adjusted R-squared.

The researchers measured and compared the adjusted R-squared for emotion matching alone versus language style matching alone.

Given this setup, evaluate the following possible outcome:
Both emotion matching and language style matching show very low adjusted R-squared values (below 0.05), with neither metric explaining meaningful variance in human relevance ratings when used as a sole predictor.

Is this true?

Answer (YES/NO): YES